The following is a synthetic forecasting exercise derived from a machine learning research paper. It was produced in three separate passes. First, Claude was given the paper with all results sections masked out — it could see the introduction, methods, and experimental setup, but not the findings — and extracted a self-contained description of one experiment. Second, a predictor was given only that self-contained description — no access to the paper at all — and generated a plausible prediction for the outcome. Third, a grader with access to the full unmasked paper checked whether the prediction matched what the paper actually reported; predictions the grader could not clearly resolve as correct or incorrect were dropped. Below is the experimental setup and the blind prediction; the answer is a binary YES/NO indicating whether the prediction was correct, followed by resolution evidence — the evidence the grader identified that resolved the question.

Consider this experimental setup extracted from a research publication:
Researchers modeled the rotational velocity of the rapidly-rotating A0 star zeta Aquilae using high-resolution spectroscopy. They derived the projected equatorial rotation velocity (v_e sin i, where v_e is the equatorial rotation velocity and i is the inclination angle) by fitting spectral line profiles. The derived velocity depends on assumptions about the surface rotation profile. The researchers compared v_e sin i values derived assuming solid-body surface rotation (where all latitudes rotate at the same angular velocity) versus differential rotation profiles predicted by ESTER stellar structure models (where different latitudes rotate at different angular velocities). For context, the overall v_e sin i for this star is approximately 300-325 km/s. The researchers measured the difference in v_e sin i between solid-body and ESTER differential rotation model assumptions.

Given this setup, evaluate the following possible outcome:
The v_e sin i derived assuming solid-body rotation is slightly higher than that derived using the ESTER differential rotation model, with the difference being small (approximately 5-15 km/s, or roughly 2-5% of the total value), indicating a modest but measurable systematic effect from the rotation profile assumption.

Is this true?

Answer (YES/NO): NO